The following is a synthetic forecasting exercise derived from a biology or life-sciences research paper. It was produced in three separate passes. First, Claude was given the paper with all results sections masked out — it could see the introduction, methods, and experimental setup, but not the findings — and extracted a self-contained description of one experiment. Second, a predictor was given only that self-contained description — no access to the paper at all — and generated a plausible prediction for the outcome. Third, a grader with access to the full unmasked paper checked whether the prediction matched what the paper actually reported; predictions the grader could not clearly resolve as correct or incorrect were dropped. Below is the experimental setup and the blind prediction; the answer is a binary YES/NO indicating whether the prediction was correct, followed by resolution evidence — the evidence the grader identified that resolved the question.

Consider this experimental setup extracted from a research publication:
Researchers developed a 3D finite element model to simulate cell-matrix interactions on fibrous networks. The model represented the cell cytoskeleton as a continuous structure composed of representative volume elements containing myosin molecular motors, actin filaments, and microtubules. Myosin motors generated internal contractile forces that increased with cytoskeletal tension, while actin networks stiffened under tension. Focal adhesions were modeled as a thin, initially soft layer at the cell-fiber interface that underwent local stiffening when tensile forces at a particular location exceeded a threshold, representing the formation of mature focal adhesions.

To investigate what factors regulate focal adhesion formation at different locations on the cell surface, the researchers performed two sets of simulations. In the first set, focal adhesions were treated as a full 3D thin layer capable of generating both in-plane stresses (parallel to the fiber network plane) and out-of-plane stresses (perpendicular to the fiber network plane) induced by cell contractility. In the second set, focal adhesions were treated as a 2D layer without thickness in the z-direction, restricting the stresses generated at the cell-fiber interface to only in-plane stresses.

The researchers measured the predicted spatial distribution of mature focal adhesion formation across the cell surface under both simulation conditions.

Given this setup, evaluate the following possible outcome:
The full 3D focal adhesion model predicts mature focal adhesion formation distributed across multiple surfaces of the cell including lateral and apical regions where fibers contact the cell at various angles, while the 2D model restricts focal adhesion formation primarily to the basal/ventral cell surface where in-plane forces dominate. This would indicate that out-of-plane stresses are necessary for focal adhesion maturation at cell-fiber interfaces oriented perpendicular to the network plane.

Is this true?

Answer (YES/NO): NO